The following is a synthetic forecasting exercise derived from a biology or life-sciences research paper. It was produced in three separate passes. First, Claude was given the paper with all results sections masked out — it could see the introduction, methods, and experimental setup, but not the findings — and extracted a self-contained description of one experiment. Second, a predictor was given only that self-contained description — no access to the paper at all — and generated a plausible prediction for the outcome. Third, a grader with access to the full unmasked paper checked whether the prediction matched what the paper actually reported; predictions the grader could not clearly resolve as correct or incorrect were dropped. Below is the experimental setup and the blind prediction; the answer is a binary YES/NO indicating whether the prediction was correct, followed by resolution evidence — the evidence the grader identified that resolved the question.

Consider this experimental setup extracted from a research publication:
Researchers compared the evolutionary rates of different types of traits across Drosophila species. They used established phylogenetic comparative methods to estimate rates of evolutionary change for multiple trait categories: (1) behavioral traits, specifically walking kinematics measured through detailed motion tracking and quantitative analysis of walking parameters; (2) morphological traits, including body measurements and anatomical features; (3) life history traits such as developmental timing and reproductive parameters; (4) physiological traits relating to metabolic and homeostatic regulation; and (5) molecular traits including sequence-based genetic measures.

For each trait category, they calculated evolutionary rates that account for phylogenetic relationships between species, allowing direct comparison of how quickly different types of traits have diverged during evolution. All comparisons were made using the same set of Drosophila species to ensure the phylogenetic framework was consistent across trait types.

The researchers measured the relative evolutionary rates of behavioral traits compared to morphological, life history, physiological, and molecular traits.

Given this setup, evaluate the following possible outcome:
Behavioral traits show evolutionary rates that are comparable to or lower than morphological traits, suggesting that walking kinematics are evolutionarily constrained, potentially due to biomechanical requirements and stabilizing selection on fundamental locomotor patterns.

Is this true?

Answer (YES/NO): NO